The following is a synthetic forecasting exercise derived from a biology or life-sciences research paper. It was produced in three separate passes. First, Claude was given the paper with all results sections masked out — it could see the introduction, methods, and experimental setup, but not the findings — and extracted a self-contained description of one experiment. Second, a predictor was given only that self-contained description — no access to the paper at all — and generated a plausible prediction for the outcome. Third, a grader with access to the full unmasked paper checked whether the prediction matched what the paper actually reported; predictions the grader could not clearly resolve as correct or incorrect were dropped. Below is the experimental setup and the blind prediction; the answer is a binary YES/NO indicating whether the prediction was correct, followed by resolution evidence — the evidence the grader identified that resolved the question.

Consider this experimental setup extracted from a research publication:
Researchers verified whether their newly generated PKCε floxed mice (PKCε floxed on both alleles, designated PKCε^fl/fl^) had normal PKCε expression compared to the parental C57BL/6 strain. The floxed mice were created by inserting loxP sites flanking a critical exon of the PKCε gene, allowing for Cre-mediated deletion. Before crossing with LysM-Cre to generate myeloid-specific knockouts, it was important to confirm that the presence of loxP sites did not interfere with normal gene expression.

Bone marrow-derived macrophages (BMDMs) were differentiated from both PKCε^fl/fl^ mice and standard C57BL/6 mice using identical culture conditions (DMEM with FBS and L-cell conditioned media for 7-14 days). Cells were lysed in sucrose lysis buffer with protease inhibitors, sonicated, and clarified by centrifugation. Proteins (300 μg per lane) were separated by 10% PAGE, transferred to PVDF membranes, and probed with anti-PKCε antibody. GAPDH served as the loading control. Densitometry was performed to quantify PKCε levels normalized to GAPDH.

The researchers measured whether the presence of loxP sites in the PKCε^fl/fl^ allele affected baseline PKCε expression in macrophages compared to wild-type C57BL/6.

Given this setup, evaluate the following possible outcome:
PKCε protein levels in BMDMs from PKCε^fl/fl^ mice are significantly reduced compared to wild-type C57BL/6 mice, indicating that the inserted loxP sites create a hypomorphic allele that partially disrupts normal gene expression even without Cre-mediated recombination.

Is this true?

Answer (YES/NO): NO